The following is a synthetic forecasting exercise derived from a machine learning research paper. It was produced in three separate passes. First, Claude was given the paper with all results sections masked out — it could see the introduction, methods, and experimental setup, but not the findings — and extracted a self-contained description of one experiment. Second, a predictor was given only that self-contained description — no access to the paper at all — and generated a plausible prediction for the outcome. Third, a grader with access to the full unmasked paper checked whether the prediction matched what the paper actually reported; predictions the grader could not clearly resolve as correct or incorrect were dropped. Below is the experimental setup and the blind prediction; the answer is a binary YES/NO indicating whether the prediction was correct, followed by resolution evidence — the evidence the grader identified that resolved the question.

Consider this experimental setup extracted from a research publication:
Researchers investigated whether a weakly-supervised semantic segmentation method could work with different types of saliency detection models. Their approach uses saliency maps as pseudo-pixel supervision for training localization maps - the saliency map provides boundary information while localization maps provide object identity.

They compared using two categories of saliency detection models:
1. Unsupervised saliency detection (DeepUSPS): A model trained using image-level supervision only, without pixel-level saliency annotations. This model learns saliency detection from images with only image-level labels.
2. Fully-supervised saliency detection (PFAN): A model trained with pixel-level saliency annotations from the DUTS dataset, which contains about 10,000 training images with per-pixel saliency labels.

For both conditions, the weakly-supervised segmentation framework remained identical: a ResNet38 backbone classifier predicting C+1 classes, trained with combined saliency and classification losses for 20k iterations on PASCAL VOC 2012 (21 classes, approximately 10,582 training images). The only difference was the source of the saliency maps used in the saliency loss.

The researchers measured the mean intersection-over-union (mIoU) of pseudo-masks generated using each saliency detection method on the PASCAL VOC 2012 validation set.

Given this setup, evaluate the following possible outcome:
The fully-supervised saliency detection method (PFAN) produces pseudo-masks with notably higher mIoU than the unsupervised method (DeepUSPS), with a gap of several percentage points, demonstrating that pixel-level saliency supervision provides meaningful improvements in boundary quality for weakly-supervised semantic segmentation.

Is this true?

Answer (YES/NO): NO